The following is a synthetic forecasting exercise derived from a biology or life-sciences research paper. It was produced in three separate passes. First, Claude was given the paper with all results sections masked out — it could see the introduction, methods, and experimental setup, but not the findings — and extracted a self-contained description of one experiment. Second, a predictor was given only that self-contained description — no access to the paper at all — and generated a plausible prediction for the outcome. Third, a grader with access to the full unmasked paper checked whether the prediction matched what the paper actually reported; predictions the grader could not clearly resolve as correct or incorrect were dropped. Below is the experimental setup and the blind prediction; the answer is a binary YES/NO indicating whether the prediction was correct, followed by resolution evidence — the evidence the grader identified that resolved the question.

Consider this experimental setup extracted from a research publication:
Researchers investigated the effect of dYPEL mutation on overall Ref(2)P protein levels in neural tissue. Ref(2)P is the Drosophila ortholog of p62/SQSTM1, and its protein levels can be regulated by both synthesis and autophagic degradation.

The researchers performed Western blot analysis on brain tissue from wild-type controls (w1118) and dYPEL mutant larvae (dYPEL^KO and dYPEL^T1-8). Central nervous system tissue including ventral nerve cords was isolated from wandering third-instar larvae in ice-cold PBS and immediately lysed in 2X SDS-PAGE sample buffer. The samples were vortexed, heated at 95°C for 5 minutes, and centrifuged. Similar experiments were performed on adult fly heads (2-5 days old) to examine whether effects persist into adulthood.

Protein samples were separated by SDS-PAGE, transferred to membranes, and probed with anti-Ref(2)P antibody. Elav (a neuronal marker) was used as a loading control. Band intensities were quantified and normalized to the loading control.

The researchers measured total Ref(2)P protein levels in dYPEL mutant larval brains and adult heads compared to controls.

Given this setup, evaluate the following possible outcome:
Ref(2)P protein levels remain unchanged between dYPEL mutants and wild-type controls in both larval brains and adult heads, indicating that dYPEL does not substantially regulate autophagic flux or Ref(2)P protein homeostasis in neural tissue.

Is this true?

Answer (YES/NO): NO